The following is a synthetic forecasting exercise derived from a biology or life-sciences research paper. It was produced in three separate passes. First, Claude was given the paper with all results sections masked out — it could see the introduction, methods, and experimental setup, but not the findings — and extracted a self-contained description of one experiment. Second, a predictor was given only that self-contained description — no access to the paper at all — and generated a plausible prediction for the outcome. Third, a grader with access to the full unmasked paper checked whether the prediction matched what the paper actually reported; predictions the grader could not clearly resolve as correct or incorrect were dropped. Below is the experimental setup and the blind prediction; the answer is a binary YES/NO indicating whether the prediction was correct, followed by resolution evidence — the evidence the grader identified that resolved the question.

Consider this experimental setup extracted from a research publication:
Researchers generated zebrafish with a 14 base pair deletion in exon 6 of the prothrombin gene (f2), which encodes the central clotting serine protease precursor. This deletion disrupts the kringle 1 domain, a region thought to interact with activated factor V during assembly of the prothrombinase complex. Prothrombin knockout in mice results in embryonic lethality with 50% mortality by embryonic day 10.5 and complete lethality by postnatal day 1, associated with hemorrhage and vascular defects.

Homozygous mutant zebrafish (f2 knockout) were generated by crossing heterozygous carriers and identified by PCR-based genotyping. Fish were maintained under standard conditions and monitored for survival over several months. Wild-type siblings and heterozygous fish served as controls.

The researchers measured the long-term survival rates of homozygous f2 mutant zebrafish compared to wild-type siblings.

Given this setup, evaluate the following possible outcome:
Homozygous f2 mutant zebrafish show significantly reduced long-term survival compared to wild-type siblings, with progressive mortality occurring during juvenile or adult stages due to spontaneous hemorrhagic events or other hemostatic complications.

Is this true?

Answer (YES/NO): YES